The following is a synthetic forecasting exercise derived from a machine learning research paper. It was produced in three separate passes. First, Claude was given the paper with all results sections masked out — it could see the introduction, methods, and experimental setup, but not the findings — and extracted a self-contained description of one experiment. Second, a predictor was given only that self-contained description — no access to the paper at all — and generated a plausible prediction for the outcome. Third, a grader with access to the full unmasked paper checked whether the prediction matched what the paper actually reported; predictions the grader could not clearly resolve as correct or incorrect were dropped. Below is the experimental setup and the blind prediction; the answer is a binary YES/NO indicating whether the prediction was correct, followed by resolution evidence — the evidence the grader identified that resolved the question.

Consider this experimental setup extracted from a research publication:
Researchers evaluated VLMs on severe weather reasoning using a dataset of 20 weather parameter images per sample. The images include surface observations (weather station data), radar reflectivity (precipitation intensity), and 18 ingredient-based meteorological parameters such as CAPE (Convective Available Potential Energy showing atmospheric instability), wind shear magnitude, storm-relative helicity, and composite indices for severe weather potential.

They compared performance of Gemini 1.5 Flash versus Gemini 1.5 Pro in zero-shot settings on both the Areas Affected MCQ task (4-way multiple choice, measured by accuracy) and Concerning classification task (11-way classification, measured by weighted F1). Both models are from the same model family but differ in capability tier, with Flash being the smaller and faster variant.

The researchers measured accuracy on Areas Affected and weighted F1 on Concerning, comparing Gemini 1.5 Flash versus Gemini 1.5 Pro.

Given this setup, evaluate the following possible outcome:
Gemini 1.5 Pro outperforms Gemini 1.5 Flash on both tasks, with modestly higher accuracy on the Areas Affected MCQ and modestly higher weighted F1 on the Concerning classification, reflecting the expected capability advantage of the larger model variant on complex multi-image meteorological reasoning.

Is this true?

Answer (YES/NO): NO